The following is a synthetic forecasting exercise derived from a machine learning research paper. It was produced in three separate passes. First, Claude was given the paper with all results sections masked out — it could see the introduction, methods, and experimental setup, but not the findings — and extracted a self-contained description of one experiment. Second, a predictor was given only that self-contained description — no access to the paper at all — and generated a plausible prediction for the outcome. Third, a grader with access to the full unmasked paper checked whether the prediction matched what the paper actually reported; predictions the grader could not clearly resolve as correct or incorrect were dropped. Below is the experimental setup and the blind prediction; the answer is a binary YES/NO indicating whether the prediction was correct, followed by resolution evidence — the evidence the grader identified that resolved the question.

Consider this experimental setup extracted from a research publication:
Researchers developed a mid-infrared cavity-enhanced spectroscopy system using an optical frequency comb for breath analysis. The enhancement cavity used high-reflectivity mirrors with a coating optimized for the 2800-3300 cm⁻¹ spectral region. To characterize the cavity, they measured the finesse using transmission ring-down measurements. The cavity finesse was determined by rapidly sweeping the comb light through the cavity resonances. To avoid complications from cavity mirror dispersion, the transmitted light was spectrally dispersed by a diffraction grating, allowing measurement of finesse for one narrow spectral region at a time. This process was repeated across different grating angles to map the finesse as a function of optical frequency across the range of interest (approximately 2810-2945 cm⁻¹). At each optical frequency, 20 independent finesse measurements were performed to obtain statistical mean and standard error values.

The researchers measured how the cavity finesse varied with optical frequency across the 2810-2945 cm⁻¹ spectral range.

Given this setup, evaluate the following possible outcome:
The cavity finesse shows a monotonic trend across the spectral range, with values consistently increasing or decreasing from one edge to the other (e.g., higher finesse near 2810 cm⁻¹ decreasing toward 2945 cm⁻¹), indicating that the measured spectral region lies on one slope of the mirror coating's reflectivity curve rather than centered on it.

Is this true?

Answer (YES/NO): YES